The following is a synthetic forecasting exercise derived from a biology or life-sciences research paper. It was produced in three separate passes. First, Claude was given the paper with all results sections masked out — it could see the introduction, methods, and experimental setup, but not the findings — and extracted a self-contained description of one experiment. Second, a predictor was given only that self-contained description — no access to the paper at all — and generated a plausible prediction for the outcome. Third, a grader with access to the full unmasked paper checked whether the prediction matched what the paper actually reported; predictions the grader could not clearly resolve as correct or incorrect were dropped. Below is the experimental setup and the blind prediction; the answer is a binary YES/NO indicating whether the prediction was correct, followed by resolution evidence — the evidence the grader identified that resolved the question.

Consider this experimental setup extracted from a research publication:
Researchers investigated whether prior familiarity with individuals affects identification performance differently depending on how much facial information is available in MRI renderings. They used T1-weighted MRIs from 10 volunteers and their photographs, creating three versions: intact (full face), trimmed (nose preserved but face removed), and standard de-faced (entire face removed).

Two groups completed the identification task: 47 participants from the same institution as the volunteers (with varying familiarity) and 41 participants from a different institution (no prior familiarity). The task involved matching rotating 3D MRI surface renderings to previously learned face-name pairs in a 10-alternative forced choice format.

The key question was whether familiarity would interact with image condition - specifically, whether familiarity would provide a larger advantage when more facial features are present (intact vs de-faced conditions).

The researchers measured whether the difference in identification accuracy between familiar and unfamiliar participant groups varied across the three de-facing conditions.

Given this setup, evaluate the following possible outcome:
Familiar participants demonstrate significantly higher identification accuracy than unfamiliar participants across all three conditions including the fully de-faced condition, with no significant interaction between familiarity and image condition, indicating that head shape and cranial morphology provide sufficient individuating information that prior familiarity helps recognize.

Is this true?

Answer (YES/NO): NO